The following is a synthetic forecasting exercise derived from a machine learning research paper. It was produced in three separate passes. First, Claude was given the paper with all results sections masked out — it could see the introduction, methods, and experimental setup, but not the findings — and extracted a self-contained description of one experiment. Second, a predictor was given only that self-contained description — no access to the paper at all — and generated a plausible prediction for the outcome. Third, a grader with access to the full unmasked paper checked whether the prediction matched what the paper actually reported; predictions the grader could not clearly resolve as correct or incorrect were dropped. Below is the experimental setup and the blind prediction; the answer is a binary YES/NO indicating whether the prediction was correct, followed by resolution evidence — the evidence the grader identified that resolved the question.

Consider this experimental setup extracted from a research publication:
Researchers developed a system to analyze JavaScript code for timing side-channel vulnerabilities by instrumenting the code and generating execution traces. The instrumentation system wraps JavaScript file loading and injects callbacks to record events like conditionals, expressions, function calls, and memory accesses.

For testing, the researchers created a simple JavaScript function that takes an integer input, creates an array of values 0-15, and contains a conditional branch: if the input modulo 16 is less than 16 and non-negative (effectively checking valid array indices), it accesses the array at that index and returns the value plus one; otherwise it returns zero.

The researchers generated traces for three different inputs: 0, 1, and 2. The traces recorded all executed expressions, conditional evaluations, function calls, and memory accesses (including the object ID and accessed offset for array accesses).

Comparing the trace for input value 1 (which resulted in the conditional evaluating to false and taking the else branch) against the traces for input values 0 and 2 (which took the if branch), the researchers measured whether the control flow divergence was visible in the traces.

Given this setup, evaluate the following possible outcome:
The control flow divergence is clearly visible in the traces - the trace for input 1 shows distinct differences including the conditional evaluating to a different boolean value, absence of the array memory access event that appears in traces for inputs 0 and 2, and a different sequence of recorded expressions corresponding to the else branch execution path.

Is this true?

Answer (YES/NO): NO